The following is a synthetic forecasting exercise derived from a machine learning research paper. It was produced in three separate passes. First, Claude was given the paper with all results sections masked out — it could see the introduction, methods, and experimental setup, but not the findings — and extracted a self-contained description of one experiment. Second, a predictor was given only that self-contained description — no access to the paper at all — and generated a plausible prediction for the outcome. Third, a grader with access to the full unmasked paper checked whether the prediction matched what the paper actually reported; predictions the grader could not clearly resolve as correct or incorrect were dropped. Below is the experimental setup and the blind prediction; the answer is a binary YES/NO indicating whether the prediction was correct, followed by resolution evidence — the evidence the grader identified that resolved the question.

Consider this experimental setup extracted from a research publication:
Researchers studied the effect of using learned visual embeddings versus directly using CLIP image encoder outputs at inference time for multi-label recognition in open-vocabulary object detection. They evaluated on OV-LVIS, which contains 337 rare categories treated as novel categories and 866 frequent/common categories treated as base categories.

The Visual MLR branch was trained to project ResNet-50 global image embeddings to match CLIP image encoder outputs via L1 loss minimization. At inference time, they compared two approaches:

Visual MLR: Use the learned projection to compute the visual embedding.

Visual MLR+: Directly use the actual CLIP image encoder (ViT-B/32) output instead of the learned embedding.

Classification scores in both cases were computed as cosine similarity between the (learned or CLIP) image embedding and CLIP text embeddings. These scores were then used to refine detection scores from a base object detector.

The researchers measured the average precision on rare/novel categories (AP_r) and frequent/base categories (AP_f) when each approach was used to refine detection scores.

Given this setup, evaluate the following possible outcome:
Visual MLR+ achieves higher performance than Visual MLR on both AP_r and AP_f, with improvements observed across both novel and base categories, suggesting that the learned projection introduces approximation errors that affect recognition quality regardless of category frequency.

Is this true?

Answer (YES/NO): NO